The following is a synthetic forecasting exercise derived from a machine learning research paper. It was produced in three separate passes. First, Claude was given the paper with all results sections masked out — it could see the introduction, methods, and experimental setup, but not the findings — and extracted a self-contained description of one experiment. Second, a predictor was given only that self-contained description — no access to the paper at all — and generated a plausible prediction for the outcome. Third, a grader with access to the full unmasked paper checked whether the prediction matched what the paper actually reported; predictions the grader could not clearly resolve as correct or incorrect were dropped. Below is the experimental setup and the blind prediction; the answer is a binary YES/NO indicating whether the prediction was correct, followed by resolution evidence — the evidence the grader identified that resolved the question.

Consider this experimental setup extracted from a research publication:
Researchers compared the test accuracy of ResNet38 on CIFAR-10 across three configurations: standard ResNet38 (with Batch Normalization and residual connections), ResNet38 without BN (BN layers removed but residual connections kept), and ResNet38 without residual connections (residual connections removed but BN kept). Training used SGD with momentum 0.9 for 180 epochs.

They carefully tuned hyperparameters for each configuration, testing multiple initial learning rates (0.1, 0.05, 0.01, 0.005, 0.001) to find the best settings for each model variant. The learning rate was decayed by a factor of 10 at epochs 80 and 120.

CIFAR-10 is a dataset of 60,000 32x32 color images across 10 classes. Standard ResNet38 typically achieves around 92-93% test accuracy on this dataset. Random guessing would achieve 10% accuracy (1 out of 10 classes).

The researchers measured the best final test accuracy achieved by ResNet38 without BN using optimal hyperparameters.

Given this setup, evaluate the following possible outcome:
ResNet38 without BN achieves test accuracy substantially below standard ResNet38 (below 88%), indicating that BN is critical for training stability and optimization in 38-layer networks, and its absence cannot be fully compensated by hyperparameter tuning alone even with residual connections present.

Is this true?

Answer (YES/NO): YES